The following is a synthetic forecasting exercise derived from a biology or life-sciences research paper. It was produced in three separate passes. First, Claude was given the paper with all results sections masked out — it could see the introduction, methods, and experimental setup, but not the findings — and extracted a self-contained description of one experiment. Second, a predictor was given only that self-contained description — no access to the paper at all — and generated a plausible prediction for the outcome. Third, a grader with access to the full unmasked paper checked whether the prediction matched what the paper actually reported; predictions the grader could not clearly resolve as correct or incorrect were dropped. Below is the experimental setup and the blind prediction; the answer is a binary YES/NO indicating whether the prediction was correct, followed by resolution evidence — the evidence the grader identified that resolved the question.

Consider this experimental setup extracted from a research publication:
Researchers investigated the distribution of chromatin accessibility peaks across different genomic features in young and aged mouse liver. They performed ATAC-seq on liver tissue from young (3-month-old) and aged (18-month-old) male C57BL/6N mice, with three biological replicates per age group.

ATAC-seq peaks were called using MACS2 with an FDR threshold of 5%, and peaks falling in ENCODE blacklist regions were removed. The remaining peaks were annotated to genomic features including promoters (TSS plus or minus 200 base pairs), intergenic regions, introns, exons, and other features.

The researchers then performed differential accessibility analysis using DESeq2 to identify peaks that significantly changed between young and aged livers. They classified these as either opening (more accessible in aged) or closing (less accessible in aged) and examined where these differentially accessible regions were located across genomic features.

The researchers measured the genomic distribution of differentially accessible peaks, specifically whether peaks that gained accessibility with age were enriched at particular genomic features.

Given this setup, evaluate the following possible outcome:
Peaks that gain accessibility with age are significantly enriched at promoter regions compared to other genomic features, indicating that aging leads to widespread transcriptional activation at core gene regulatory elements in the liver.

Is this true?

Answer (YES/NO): NO